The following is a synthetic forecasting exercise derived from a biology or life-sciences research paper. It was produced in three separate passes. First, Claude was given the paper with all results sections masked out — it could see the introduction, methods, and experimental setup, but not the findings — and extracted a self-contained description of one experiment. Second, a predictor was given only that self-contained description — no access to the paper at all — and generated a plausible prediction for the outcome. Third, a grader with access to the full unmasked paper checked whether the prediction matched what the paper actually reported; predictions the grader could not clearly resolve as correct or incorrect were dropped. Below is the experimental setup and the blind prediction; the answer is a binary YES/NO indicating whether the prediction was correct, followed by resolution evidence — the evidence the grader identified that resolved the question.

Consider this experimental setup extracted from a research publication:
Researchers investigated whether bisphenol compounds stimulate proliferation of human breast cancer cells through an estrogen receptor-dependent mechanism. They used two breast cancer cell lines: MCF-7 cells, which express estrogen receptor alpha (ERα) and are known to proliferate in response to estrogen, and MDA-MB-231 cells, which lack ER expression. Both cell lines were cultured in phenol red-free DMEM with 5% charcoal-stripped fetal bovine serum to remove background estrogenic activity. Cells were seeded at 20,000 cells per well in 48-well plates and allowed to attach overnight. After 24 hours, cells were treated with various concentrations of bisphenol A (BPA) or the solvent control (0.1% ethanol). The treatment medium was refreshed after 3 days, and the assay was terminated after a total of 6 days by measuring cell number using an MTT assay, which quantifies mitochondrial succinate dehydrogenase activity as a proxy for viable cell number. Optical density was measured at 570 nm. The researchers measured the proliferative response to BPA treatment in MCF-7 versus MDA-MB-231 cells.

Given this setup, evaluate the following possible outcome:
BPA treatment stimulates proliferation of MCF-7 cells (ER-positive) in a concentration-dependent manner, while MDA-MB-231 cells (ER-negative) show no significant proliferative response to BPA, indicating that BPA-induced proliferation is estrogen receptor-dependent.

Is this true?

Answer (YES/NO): YES